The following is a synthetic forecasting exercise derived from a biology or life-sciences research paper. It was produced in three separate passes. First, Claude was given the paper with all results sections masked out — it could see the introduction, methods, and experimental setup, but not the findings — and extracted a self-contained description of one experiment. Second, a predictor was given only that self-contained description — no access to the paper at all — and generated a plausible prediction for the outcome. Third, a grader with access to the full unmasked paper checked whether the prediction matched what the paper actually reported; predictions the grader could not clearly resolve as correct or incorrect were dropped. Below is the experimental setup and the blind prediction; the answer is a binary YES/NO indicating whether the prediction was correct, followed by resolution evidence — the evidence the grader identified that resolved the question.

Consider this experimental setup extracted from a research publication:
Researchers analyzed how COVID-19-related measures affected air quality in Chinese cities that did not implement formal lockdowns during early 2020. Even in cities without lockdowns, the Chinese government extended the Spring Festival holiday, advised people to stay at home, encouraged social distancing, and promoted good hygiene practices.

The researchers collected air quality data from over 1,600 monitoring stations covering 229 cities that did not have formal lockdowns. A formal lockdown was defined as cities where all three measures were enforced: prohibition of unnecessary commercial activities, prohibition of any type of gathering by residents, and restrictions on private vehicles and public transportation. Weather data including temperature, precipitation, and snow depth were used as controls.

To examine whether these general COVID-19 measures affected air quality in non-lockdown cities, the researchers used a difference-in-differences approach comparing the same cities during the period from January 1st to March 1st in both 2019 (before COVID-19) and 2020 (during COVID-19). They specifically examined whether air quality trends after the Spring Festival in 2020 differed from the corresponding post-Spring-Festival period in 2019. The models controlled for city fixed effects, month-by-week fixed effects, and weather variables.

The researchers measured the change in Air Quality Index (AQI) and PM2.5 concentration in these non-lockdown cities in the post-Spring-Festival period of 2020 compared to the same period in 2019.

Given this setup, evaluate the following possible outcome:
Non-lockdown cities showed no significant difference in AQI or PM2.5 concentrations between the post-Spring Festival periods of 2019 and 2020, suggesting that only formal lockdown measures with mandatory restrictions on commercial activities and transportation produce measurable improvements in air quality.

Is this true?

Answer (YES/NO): NO